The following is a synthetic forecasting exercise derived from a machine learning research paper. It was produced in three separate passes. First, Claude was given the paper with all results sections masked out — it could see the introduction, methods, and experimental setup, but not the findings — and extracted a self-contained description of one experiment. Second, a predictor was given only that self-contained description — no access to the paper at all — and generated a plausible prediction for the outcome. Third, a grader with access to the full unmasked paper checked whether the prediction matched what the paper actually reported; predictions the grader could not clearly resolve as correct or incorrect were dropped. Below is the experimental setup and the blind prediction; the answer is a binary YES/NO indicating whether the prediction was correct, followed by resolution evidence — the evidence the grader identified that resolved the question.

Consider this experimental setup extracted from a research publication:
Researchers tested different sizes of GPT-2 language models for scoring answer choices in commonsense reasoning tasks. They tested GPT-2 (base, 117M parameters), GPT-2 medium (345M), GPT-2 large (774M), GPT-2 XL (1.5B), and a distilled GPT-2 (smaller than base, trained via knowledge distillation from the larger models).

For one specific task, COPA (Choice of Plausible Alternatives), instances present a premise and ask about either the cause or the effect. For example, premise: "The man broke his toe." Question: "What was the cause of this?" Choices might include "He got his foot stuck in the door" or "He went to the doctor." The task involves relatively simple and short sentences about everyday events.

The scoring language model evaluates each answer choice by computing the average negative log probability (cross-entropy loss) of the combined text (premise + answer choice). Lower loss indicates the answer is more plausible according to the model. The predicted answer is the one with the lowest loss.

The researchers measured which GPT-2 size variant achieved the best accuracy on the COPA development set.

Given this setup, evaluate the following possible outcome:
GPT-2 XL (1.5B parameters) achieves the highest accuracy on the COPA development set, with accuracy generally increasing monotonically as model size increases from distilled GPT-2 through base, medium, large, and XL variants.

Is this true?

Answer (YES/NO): NO